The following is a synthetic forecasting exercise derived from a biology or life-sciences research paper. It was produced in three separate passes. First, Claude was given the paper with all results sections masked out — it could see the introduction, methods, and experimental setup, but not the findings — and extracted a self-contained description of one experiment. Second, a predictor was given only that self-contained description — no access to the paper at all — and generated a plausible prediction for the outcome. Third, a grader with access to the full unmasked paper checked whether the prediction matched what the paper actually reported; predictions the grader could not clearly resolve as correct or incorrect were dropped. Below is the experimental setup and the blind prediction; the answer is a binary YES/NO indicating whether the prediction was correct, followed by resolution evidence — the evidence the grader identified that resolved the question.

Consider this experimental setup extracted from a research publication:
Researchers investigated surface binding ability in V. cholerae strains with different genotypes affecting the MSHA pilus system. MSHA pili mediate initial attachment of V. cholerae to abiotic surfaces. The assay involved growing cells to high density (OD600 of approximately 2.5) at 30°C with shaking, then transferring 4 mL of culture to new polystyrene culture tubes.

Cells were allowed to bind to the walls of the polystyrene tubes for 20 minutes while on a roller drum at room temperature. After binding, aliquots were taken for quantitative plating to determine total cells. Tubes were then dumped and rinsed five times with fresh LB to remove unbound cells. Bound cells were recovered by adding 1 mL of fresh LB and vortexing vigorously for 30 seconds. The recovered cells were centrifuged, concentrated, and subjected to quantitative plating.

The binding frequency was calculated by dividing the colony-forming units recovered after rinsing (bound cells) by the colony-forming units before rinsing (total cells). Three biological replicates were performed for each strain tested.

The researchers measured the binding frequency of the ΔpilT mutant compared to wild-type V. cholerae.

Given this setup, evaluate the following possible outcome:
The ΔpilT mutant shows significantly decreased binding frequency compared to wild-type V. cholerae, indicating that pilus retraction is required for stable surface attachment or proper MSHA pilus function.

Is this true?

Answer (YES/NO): YES